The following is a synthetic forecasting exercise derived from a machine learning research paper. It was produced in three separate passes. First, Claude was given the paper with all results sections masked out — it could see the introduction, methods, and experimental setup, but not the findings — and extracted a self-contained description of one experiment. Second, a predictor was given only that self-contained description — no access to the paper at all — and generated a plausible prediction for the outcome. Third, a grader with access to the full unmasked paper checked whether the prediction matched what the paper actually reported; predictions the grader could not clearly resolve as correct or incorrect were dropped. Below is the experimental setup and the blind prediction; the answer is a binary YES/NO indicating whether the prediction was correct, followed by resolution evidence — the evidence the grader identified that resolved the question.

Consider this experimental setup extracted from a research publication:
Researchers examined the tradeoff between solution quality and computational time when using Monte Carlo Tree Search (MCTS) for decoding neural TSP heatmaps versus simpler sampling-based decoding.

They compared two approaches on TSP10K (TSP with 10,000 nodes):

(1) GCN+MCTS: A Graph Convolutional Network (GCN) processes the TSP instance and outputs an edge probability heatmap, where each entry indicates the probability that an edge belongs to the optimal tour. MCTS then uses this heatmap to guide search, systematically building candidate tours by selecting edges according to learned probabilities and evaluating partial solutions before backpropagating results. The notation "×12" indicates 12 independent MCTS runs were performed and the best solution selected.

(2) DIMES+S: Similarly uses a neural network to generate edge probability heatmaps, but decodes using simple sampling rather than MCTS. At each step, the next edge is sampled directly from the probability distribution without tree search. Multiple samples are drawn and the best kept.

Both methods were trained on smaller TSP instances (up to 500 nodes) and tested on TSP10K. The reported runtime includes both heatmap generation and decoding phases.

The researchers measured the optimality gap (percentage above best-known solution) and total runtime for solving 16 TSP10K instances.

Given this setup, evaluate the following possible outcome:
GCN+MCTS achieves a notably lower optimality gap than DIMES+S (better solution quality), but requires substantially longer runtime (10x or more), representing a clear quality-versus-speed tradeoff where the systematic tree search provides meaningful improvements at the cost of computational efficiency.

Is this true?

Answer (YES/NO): NO